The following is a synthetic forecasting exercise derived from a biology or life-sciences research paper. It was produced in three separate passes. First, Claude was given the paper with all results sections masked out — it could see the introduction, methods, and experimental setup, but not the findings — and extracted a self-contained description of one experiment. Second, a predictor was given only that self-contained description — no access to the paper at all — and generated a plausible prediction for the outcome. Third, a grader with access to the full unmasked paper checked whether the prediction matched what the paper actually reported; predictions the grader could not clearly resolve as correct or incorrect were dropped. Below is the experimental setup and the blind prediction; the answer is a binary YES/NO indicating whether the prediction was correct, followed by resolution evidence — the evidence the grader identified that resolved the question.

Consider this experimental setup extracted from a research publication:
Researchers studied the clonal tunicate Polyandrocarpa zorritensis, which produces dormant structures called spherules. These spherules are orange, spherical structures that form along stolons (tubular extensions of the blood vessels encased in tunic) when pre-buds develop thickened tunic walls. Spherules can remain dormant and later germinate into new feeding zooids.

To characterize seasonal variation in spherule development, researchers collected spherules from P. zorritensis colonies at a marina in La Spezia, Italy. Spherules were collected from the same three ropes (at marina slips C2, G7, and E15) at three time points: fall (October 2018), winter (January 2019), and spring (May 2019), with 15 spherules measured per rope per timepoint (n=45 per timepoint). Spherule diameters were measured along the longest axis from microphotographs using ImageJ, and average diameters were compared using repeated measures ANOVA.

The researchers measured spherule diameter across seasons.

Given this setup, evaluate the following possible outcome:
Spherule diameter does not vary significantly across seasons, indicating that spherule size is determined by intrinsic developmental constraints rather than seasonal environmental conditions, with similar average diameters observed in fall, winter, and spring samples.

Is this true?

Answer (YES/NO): NO